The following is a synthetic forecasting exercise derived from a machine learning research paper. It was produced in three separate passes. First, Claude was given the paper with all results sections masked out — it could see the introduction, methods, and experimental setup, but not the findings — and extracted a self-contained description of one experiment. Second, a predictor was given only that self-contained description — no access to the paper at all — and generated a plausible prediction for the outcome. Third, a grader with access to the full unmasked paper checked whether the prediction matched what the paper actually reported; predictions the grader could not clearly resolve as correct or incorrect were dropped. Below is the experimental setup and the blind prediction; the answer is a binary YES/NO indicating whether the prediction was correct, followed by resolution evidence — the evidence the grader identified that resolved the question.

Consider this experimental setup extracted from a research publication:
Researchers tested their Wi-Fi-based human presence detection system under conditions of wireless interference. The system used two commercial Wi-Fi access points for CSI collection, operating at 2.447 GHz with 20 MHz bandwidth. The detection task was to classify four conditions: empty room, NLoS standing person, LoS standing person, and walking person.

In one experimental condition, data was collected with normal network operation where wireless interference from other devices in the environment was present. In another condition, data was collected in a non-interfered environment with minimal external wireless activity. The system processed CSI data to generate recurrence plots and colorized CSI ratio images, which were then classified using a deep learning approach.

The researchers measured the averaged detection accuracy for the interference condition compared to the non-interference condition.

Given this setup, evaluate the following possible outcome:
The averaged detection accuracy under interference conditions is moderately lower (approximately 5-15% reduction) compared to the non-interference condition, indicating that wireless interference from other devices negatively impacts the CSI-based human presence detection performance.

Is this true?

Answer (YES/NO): NO